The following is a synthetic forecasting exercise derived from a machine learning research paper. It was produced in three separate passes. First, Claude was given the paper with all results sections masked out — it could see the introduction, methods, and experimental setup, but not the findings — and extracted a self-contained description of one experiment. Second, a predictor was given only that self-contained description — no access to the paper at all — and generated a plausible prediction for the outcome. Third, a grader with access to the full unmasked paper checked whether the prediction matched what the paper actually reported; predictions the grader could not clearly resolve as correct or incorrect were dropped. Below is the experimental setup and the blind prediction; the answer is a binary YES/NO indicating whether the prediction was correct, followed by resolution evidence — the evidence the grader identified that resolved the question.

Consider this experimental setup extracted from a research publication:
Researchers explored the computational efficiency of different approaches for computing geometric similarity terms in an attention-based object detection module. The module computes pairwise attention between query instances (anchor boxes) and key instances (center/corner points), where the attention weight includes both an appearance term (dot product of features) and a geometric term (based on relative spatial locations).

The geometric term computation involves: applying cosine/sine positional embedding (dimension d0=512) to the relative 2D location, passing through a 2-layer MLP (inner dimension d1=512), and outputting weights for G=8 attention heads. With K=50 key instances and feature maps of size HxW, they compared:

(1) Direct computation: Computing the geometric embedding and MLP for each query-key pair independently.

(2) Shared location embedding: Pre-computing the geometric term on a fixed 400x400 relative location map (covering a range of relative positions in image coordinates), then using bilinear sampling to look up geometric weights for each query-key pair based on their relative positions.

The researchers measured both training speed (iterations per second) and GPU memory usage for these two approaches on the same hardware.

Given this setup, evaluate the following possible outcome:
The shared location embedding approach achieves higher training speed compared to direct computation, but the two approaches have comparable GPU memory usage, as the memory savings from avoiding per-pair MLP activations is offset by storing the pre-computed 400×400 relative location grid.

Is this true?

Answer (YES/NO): NO